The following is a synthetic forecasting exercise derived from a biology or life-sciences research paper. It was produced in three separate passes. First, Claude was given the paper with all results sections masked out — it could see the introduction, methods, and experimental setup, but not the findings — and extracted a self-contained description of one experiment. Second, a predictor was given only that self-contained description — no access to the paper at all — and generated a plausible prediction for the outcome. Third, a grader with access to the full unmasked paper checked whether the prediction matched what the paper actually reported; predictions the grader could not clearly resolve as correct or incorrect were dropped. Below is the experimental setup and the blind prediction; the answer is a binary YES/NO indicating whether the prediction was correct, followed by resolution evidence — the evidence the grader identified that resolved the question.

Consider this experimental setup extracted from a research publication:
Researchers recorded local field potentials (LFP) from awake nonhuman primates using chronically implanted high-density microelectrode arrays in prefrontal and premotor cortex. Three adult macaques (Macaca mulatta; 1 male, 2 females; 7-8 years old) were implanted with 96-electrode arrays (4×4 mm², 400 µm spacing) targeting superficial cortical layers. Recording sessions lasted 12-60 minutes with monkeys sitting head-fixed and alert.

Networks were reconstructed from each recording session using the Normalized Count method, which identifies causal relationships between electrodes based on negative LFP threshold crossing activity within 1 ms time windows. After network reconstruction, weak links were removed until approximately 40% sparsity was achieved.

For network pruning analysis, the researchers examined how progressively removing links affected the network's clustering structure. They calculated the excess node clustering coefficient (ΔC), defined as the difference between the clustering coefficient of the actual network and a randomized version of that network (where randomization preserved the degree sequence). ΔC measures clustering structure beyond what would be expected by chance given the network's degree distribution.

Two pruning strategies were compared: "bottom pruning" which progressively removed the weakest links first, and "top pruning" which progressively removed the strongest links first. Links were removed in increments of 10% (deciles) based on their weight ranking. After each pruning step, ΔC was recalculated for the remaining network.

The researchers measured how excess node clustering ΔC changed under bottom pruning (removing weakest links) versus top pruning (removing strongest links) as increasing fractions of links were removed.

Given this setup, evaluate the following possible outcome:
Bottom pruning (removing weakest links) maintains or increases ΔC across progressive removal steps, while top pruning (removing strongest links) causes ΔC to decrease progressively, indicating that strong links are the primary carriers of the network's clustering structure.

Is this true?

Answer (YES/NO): YES